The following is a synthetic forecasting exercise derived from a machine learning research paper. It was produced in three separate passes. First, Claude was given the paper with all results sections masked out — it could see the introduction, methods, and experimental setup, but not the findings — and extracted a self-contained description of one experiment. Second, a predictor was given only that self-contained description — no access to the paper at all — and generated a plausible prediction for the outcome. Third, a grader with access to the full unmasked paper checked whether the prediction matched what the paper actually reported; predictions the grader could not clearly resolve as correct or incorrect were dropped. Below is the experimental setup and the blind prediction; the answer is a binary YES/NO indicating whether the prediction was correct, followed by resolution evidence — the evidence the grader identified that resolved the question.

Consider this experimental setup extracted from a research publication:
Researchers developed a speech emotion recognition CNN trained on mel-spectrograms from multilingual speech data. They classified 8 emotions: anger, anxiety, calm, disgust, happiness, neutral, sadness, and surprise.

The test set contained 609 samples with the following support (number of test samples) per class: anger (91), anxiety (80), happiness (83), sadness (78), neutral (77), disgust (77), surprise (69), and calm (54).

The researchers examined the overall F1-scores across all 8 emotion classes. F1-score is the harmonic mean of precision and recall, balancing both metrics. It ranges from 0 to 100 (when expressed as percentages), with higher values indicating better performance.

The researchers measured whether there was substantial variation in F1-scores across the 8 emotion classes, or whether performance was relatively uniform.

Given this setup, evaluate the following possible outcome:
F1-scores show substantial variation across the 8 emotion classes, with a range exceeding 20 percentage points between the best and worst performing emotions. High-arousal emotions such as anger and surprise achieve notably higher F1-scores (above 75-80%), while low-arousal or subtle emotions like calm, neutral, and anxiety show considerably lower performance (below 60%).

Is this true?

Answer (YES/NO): NO